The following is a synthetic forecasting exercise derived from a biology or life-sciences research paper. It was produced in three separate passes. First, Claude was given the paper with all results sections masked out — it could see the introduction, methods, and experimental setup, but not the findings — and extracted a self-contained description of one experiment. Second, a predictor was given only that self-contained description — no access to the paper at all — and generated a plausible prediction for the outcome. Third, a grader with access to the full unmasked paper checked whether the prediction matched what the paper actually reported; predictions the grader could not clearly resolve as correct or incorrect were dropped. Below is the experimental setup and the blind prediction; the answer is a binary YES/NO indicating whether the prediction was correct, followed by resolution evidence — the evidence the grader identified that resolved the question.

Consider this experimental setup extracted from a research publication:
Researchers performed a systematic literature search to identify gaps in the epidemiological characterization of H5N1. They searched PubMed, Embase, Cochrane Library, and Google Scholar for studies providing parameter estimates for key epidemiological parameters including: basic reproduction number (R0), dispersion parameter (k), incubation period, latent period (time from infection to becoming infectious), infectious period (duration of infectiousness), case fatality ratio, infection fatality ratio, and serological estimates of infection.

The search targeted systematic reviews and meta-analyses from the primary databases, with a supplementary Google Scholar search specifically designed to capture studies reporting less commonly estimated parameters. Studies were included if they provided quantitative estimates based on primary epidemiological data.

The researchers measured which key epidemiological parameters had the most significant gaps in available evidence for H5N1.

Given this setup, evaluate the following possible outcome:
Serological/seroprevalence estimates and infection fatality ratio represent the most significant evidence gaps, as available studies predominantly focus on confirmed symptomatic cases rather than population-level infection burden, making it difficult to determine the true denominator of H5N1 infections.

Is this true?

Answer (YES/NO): NO